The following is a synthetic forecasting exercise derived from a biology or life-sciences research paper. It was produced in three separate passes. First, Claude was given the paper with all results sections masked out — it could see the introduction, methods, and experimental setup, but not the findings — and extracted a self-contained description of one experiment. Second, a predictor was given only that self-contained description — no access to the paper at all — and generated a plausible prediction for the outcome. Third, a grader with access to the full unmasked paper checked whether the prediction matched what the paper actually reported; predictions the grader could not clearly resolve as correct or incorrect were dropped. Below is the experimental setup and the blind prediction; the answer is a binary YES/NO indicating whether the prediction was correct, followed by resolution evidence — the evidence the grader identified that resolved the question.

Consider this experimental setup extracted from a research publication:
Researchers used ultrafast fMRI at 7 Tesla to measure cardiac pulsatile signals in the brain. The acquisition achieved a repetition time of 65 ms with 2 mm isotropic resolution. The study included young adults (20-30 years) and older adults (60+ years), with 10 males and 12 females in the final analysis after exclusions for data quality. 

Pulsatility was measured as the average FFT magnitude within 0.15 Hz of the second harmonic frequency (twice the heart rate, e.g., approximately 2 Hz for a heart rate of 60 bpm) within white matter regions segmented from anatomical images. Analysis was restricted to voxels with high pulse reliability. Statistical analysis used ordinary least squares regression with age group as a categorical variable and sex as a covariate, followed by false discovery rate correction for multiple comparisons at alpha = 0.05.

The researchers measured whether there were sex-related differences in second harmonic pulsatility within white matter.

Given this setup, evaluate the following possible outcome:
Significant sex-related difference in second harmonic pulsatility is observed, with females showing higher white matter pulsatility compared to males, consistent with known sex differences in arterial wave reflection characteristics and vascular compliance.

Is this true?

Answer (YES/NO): NO